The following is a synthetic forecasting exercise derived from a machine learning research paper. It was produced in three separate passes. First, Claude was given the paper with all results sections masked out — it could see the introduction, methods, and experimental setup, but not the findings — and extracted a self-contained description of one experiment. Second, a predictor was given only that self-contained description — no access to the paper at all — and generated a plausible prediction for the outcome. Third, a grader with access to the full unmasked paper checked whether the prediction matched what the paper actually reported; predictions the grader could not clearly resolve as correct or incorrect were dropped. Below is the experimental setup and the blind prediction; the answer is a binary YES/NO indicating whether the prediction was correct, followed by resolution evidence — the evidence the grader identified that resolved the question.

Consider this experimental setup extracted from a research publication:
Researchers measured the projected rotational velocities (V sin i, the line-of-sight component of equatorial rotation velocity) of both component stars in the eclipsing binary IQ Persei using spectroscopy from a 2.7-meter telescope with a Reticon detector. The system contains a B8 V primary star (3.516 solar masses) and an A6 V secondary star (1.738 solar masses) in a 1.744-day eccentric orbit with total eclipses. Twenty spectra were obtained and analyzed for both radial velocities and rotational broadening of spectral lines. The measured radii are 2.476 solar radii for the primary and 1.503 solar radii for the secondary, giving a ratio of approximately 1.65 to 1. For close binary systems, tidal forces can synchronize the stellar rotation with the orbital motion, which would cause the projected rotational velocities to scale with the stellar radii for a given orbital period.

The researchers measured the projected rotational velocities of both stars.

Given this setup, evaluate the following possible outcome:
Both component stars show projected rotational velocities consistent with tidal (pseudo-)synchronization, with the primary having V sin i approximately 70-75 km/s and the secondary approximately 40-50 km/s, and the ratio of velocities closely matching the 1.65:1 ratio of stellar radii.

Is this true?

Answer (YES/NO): NO